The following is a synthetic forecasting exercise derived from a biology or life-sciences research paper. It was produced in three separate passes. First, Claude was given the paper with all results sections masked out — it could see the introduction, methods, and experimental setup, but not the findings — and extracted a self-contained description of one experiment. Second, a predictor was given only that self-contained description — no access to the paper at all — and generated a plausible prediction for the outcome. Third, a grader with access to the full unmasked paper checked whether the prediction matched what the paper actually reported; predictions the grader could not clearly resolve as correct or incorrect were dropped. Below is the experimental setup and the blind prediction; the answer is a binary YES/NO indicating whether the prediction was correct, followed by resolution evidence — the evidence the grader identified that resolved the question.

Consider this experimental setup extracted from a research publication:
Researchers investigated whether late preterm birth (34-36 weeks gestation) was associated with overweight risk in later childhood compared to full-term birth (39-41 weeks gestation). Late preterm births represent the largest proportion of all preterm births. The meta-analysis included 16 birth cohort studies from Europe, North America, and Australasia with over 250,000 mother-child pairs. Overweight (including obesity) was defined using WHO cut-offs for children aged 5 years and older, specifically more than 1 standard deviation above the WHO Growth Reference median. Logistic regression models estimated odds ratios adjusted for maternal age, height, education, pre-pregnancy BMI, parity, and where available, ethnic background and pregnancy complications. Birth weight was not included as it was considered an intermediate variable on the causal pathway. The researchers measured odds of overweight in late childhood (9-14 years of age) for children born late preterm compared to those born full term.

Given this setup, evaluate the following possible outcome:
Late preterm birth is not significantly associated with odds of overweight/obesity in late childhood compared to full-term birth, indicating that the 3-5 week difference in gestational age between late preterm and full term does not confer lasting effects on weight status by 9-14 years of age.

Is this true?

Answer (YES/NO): YES